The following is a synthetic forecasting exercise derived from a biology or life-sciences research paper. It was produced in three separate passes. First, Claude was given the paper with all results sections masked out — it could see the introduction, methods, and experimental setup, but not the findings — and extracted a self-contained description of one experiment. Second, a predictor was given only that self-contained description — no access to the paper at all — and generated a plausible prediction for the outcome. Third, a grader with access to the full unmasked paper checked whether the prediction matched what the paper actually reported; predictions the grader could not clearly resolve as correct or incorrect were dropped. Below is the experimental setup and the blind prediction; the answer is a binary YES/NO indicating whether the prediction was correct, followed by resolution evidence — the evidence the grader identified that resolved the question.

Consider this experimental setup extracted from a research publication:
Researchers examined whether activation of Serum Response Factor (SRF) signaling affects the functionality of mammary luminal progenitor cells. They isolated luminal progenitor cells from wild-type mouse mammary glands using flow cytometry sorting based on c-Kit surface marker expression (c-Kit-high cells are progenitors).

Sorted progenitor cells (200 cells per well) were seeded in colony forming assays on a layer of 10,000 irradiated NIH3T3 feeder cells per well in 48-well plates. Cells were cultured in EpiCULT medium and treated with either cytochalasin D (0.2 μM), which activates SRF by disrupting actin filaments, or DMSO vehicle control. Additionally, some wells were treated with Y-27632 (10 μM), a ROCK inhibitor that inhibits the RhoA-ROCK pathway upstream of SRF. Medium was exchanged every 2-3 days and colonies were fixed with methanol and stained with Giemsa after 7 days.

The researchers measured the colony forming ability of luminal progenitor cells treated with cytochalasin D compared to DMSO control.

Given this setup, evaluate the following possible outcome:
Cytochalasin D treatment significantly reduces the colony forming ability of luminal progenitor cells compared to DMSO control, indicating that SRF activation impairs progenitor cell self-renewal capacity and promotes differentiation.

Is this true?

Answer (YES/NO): YES